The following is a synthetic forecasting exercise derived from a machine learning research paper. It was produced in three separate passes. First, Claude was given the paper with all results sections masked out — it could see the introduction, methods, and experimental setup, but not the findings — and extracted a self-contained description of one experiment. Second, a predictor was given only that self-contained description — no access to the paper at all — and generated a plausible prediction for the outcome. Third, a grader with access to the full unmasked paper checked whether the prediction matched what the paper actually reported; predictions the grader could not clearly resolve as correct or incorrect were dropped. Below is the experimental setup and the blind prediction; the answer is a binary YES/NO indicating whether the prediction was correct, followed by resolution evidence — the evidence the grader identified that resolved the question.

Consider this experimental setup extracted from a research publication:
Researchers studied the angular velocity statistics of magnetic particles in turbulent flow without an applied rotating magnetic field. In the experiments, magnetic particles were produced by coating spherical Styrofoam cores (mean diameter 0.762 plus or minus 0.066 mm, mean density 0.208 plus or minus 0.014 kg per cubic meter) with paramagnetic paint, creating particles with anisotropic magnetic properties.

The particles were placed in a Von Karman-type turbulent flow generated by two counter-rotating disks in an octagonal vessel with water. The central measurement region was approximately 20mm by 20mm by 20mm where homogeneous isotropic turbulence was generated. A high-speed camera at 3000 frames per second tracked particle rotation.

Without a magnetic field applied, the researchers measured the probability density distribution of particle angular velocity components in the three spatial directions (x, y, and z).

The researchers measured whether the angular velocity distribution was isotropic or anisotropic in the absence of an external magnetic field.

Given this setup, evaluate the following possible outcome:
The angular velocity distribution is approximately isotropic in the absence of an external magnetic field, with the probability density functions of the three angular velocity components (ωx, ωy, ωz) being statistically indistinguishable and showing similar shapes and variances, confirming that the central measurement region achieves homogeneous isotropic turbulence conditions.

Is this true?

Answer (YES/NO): YES